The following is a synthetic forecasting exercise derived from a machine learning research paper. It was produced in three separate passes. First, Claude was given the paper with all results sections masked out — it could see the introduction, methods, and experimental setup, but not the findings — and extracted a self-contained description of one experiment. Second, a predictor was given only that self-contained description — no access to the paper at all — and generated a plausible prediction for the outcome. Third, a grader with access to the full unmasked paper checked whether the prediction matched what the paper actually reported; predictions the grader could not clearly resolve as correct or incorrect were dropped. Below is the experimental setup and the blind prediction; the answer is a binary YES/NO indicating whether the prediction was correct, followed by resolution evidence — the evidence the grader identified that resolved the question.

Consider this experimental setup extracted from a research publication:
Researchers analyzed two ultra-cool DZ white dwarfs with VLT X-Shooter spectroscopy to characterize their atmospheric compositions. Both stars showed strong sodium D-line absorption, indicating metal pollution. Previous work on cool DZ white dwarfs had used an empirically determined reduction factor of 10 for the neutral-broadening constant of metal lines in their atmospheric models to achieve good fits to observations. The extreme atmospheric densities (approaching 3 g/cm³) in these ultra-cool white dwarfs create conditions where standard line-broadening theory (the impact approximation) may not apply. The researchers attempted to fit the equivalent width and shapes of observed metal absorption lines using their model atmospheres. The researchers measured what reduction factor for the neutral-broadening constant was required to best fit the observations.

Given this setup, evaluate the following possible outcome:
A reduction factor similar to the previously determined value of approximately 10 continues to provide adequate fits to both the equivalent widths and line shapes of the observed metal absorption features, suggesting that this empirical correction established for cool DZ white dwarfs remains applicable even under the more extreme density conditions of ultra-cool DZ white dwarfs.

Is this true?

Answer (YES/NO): NO